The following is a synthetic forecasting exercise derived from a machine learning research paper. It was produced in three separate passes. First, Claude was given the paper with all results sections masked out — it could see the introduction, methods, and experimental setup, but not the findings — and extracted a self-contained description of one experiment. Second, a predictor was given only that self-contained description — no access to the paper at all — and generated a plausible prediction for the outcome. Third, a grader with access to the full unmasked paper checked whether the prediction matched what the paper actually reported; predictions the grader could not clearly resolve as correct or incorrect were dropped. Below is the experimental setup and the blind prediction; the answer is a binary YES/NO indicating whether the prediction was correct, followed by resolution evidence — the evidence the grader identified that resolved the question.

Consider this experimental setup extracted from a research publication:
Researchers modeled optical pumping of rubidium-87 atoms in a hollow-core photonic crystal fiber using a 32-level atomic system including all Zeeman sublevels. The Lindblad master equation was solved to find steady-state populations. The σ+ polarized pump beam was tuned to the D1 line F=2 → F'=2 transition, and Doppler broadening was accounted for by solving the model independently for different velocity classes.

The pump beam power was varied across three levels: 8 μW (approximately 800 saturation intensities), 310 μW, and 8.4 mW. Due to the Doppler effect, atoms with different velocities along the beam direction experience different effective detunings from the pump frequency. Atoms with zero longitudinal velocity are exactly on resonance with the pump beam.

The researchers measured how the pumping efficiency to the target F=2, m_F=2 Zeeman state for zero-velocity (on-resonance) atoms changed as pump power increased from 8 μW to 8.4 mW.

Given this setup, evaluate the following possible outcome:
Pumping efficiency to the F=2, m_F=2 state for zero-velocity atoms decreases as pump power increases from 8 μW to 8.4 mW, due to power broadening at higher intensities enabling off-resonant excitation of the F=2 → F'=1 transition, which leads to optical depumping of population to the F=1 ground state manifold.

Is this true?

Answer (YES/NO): NO